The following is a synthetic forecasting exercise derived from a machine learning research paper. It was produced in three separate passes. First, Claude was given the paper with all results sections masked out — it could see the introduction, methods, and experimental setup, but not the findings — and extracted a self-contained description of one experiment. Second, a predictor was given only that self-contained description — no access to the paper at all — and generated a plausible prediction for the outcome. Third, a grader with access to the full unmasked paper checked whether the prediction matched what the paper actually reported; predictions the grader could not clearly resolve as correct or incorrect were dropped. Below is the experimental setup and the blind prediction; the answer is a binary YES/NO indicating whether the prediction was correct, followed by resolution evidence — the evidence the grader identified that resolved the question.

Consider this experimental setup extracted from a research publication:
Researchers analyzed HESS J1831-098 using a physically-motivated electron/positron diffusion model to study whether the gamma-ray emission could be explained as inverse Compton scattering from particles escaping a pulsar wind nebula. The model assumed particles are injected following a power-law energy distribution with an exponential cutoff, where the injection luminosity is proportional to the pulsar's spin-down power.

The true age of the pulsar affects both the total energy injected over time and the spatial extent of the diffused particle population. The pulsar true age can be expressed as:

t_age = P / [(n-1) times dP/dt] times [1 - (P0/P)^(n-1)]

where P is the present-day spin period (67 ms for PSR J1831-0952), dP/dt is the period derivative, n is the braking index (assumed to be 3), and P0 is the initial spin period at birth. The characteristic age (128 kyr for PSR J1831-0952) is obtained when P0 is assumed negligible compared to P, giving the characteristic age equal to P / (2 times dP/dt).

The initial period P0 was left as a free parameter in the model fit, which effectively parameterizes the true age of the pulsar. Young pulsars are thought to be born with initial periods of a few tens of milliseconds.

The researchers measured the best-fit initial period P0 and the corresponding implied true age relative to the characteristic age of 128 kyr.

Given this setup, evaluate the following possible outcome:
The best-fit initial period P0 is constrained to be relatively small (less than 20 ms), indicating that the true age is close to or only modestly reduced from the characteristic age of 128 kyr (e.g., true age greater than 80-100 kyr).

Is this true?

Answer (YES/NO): NO